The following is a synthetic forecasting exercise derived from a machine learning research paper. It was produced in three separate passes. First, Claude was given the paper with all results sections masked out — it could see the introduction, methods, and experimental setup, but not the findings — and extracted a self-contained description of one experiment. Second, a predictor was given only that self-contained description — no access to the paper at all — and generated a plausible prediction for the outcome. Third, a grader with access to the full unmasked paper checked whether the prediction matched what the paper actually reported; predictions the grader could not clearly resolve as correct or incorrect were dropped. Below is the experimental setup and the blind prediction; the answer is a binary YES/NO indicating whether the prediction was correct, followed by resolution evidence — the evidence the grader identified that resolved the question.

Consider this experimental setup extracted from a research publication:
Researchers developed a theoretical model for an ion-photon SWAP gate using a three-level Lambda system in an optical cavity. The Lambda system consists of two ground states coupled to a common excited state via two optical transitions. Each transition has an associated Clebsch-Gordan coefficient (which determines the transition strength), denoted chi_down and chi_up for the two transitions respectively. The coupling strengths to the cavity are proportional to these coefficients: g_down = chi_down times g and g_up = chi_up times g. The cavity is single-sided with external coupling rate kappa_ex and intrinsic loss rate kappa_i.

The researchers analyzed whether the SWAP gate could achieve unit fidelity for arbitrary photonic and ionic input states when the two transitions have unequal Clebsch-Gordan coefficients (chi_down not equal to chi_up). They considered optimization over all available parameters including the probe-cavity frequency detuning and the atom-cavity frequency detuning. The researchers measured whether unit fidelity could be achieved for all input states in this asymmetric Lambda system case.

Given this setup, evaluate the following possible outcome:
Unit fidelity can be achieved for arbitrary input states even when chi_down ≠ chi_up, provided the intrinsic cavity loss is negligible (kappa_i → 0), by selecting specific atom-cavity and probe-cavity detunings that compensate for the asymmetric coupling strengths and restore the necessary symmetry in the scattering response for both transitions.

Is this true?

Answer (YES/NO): NO